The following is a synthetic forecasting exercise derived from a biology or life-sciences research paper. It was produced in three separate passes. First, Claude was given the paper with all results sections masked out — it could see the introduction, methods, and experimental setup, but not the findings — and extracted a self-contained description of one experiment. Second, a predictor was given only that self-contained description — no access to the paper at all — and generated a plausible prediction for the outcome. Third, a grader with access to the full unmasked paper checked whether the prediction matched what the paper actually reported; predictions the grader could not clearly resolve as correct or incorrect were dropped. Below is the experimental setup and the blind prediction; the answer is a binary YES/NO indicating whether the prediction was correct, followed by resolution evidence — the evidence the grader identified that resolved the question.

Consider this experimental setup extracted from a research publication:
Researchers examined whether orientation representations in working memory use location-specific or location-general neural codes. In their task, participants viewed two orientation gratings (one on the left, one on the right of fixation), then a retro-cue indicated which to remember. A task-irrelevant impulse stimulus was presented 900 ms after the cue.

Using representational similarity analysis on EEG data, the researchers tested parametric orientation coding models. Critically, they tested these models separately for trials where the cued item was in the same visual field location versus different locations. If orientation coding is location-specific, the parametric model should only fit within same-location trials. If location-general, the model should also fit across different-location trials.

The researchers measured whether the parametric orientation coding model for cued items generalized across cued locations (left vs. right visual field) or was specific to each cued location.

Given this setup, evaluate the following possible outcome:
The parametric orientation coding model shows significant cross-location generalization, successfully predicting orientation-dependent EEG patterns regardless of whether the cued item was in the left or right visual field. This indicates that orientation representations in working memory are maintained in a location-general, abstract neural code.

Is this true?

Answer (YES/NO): NO